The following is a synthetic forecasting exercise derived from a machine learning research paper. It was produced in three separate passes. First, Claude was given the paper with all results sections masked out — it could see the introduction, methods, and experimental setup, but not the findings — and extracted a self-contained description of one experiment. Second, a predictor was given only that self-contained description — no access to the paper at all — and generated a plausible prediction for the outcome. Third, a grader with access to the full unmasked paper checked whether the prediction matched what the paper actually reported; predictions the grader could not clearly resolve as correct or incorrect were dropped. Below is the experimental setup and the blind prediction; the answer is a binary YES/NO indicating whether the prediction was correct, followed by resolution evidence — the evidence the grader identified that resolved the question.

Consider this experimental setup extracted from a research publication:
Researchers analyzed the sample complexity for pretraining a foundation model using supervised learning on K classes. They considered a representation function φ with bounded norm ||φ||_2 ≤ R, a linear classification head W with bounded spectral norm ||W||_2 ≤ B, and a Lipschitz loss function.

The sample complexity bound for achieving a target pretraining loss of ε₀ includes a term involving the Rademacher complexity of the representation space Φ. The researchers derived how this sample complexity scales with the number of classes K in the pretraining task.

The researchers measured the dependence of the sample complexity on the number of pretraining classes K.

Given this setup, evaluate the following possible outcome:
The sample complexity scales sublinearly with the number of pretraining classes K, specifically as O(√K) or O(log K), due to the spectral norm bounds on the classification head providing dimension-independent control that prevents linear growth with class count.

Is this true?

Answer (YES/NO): YES